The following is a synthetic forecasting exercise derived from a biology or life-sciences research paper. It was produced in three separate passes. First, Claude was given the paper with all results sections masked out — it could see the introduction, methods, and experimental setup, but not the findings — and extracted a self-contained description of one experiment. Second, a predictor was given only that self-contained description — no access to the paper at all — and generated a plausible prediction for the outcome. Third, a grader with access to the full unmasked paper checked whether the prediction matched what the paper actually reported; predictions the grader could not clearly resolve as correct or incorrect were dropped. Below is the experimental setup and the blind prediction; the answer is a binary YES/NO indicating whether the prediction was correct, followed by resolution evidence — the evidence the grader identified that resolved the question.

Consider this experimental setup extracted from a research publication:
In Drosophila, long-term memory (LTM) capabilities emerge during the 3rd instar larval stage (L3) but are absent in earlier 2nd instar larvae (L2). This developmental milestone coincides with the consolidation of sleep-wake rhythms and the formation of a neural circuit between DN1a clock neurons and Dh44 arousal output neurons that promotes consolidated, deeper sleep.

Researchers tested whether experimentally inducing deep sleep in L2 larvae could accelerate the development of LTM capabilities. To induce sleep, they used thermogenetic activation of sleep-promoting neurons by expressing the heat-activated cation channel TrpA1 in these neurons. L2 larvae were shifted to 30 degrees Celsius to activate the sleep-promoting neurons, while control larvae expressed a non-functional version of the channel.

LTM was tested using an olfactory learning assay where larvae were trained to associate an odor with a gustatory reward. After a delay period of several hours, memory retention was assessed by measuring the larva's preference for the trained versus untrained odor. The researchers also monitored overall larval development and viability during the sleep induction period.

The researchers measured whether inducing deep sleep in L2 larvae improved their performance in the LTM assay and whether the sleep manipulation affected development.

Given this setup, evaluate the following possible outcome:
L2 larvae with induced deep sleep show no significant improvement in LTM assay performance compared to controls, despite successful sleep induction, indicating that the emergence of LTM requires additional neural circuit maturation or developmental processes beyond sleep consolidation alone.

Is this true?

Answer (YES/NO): YES